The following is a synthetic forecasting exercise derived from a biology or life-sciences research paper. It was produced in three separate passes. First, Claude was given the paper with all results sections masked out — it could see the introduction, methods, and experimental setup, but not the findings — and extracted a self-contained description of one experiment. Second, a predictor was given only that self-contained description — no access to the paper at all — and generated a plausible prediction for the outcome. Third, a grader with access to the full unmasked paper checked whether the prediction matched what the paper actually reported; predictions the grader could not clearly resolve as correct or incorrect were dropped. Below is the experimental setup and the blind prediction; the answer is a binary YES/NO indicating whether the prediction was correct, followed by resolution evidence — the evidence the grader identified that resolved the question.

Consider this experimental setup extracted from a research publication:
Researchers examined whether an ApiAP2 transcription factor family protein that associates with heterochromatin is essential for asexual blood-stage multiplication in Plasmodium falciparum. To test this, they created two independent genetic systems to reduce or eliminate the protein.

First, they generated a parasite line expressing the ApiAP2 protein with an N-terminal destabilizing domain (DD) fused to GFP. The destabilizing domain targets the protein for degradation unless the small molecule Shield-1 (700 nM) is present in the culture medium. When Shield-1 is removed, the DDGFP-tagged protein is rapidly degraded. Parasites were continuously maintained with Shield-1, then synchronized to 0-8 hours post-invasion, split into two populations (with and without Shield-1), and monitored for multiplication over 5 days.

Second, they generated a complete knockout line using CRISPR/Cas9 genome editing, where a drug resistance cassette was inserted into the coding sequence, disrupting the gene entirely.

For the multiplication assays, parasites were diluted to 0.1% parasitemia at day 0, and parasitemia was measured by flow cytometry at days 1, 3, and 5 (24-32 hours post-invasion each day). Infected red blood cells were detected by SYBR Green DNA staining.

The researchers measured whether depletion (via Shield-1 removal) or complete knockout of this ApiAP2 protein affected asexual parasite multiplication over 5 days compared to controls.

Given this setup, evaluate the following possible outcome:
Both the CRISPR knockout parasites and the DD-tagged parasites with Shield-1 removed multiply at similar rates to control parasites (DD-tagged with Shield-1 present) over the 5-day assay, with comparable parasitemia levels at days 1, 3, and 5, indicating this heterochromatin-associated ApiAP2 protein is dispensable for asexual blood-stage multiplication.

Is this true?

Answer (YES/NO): YES